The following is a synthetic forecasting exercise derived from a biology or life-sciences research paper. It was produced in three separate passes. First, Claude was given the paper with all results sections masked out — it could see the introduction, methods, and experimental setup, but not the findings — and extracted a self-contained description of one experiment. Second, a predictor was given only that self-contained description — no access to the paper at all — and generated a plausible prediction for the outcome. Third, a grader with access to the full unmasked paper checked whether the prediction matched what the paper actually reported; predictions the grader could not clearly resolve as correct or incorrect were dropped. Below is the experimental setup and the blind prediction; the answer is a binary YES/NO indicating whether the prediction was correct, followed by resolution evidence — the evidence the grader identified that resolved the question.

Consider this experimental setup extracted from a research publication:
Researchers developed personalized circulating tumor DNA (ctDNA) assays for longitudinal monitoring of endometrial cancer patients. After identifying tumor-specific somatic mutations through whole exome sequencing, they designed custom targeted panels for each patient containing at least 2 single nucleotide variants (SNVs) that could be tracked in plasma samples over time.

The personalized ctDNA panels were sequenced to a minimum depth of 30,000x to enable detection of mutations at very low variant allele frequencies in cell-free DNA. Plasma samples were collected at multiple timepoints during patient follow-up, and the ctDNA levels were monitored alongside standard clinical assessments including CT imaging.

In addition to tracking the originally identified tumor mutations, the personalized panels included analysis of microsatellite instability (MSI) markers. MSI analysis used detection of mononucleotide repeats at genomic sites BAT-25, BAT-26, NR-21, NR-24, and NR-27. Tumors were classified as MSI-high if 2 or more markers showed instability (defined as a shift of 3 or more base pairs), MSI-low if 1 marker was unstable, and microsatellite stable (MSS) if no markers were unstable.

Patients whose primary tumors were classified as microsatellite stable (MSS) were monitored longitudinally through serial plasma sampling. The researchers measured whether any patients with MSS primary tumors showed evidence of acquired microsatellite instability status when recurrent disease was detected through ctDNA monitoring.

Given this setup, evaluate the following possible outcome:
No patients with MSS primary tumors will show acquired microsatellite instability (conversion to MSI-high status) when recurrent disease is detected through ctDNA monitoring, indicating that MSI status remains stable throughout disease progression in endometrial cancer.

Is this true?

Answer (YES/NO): NO